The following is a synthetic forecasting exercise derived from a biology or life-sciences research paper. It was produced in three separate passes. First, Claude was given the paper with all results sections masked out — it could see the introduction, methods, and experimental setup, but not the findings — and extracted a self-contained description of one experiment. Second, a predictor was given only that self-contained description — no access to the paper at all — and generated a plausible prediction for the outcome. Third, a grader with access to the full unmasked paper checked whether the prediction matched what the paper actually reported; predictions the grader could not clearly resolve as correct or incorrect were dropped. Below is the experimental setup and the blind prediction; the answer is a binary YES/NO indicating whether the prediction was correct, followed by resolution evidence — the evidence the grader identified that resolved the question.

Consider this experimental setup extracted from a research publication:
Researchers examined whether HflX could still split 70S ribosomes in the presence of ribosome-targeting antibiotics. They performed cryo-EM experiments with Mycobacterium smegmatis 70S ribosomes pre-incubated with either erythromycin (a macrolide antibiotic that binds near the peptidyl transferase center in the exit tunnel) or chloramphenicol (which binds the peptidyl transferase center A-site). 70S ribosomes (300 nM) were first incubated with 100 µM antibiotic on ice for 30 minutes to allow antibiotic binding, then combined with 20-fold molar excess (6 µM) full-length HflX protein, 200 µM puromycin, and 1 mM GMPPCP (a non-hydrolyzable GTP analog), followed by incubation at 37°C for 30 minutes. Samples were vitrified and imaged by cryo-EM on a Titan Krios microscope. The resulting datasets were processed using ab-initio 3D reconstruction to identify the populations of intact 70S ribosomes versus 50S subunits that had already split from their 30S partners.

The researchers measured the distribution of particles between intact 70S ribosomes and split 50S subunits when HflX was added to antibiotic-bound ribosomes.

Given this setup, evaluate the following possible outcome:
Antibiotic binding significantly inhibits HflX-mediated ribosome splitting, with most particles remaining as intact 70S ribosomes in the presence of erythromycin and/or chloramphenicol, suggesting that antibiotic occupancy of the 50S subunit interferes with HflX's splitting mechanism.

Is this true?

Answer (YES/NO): NO